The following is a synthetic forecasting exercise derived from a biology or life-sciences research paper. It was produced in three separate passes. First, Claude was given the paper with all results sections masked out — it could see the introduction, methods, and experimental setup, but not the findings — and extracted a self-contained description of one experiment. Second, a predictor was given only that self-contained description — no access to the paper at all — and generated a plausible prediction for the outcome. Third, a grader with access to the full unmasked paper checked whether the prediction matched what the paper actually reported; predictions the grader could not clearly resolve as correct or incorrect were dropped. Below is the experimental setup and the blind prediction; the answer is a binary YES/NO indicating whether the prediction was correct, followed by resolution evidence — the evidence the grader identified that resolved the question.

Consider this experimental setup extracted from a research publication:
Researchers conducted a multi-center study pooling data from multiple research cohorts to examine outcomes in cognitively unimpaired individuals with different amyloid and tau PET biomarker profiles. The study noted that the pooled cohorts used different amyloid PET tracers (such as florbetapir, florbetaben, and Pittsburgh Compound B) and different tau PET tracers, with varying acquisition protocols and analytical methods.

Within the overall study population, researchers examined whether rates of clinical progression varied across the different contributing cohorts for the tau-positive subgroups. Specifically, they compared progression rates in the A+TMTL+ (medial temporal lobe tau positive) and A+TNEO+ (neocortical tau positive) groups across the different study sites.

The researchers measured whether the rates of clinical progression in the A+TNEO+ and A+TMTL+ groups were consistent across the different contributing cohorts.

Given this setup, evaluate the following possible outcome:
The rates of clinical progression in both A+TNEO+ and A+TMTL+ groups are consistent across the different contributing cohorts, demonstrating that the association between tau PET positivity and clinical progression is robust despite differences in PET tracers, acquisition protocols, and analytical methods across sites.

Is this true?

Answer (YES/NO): NO